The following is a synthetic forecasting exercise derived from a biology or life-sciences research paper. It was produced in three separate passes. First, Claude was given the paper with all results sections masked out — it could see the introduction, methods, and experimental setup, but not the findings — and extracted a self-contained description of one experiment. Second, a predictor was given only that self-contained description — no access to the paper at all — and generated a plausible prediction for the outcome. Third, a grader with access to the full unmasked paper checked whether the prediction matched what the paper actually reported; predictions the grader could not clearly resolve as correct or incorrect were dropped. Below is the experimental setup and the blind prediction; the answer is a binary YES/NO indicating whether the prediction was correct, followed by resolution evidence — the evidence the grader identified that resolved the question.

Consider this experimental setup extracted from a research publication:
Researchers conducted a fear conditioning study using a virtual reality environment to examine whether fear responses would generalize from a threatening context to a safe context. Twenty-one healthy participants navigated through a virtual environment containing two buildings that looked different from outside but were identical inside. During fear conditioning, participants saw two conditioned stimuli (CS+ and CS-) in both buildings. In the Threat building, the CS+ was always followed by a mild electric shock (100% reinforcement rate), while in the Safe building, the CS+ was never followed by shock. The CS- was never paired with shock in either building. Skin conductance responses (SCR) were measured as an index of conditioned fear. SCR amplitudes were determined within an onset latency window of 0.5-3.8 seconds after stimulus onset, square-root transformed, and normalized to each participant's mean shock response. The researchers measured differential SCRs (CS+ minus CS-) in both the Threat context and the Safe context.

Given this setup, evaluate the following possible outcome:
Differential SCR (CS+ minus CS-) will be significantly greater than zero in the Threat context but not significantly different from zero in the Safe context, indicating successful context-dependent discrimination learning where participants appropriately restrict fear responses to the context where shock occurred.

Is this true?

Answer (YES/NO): NO